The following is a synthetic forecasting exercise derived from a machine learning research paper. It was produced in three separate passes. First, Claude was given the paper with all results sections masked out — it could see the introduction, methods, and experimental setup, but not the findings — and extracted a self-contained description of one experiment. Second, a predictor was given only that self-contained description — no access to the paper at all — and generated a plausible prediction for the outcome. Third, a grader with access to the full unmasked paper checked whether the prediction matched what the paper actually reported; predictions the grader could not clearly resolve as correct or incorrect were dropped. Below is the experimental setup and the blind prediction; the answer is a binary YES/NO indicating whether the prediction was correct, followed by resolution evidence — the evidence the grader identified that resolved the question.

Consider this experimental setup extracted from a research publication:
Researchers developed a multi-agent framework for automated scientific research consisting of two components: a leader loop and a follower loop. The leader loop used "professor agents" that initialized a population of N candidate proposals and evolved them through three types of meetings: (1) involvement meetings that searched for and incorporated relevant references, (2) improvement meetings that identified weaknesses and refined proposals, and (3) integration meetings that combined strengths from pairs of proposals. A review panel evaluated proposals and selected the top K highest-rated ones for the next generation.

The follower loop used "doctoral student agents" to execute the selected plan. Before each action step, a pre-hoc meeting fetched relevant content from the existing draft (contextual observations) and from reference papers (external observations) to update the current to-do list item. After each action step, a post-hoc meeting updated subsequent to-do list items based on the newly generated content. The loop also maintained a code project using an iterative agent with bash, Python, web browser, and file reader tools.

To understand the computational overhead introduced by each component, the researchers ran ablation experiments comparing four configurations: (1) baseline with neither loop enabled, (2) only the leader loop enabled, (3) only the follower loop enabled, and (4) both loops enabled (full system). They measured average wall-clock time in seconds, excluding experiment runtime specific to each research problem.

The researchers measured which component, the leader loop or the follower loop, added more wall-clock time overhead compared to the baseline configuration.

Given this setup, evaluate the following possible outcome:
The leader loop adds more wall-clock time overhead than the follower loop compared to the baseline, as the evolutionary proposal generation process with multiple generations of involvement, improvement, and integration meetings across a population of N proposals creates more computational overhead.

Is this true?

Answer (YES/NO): YES